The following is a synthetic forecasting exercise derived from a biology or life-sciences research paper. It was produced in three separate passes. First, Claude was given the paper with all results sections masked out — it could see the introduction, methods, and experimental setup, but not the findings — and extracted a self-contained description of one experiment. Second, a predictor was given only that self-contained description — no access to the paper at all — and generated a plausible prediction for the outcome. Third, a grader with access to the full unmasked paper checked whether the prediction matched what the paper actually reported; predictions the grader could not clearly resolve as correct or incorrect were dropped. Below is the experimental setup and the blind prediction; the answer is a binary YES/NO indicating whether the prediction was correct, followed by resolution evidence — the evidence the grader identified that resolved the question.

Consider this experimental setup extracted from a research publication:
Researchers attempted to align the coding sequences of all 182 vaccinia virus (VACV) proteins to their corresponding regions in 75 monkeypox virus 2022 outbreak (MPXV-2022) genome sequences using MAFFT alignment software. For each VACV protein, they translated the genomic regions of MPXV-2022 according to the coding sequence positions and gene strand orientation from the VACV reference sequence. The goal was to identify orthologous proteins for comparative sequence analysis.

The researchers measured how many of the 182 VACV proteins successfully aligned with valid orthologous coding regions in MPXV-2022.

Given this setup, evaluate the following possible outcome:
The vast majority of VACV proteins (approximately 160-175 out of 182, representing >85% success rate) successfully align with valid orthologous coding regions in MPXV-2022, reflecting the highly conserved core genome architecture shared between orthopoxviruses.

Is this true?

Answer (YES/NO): NO